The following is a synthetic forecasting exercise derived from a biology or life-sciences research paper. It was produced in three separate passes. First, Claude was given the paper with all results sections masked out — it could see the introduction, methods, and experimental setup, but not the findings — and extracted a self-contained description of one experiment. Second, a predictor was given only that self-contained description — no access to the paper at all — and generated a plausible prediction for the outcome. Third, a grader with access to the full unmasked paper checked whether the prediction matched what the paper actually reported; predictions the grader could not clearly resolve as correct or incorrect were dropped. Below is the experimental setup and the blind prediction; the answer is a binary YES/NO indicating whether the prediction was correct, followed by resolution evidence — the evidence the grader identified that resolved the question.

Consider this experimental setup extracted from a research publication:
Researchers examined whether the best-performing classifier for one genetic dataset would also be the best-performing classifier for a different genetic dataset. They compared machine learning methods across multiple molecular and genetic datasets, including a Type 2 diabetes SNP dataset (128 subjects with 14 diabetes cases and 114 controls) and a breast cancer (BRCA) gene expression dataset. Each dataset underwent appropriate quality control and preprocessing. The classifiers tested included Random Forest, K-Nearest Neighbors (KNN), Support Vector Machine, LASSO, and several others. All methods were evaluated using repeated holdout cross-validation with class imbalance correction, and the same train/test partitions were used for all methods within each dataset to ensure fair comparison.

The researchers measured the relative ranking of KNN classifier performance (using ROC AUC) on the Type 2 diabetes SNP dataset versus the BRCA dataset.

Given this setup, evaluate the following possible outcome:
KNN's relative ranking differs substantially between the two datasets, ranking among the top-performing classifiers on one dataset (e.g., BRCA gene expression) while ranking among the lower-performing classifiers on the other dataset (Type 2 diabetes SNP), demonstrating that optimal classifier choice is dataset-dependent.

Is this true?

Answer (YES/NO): NO